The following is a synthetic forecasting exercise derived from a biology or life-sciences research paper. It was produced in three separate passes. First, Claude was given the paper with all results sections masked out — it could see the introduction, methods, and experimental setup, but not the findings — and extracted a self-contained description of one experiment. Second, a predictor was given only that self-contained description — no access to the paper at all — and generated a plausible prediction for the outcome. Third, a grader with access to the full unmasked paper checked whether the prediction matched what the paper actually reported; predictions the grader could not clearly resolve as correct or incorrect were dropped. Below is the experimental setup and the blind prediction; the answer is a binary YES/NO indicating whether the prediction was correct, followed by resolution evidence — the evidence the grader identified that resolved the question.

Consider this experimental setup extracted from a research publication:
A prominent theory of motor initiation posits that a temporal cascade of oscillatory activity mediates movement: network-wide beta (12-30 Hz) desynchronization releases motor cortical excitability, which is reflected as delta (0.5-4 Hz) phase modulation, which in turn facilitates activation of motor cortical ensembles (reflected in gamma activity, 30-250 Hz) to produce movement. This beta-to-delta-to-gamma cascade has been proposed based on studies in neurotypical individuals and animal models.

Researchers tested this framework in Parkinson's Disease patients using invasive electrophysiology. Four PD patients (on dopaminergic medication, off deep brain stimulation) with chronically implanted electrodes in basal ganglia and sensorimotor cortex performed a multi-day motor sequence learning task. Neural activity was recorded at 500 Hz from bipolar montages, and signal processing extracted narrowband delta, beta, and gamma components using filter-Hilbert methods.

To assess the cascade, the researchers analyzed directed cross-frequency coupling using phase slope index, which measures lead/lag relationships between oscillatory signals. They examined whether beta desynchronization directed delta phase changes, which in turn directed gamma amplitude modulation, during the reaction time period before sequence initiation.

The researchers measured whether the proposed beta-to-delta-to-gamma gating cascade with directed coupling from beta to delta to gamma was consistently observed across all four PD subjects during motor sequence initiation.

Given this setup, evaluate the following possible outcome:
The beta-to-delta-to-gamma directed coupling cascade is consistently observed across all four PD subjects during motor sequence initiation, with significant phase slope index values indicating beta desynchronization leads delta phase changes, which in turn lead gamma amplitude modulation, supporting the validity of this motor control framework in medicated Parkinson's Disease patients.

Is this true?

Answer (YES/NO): NO